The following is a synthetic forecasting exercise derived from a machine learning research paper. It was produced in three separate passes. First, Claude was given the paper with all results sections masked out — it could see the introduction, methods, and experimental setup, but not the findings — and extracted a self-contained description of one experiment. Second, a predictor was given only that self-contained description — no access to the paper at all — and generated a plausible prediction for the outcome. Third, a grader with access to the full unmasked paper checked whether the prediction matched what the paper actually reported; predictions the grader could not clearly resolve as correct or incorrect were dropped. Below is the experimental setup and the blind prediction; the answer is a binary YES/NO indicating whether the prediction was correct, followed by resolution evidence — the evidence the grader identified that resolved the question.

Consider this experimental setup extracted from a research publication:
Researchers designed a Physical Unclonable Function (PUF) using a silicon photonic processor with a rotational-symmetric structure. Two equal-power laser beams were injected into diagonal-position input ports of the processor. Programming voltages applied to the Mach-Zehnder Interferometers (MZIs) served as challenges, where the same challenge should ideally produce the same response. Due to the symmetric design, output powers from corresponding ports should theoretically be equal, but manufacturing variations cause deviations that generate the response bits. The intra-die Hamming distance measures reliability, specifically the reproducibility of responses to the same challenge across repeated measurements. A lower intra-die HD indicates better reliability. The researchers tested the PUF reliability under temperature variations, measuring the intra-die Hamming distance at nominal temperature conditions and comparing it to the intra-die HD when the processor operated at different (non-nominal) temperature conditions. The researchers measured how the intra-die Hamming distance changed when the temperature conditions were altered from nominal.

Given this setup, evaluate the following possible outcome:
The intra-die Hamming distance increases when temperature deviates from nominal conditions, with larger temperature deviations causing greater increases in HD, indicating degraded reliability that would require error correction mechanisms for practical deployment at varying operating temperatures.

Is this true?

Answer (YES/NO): NO